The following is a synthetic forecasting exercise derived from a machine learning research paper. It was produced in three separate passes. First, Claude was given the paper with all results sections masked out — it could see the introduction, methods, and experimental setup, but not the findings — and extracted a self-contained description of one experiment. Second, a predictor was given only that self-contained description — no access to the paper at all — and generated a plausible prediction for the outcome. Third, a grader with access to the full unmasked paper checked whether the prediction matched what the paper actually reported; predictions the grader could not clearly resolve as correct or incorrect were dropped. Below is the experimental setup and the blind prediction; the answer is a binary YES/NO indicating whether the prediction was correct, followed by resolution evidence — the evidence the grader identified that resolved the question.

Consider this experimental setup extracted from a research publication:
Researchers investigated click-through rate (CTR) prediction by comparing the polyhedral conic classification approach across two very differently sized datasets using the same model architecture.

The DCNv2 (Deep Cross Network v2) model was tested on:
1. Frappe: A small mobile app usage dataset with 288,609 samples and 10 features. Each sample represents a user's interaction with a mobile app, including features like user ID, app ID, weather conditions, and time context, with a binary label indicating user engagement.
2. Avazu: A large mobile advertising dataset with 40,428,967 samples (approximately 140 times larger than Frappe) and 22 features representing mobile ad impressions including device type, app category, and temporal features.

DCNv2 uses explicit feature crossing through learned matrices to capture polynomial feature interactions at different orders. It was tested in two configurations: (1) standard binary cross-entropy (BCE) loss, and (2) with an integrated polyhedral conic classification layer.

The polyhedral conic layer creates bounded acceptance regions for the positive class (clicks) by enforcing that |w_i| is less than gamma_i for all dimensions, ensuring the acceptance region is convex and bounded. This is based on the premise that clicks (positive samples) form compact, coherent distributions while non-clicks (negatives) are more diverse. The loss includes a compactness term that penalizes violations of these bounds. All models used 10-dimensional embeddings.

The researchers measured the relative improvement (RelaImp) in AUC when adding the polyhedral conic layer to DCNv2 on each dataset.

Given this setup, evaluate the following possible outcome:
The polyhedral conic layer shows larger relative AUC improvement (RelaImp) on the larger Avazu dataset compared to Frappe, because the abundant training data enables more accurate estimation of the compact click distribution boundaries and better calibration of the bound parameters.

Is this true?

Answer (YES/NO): YES